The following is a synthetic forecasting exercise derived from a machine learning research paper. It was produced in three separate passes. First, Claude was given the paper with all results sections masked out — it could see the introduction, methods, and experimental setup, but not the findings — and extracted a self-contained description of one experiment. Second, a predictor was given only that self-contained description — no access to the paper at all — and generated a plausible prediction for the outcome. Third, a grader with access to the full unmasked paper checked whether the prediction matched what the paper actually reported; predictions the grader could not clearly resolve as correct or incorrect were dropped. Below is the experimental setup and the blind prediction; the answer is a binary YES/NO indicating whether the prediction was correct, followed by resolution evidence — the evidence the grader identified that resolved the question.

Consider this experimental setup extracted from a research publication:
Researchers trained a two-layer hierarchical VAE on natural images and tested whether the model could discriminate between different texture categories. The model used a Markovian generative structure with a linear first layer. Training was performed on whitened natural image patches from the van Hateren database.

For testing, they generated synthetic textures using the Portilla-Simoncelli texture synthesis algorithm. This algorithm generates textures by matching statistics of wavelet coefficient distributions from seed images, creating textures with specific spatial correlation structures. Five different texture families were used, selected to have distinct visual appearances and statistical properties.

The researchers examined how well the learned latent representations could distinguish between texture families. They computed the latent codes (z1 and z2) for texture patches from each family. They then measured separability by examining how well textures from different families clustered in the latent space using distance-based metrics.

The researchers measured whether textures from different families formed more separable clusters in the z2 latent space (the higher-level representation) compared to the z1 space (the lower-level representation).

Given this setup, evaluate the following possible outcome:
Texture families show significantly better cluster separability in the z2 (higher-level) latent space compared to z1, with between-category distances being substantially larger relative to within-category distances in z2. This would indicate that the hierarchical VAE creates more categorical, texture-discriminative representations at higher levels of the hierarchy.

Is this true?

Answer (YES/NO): NO